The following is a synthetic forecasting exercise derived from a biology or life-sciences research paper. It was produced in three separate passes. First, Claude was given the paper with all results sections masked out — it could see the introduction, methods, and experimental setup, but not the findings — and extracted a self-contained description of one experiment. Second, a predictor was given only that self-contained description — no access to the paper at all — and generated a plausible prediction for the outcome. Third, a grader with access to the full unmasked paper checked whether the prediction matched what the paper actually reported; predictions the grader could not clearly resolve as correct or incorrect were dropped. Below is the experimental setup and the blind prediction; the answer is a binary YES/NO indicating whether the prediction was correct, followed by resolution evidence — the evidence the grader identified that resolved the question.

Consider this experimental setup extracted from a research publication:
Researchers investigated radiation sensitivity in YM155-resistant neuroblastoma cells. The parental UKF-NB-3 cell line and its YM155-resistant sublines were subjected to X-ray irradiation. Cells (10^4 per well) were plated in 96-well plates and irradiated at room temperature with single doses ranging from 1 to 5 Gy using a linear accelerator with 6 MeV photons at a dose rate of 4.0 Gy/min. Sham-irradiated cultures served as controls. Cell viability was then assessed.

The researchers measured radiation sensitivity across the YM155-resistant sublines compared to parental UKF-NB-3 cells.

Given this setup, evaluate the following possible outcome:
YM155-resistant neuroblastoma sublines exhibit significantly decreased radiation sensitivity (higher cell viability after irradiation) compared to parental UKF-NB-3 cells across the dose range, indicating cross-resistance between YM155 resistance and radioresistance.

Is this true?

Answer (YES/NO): NO